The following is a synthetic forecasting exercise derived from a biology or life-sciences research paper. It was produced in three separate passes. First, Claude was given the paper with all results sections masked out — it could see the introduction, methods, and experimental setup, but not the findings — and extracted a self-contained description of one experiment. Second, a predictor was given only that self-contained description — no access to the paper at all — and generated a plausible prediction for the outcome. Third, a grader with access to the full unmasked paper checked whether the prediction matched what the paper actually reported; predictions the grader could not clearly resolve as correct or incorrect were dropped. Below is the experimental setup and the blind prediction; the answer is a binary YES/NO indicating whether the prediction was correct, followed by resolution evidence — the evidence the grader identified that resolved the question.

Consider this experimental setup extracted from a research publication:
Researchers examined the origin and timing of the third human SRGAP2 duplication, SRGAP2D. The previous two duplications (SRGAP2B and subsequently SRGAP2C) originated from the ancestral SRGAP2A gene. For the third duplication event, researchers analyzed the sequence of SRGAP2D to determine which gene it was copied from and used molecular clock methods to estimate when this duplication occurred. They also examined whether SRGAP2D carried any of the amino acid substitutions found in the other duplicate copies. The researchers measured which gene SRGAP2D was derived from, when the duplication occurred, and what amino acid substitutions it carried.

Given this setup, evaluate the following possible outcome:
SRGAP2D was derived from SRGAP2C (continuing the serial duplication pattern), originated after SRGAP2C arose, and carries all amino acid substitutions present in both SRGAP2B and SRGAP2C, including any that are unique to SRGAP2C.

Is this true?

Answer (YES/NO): NO